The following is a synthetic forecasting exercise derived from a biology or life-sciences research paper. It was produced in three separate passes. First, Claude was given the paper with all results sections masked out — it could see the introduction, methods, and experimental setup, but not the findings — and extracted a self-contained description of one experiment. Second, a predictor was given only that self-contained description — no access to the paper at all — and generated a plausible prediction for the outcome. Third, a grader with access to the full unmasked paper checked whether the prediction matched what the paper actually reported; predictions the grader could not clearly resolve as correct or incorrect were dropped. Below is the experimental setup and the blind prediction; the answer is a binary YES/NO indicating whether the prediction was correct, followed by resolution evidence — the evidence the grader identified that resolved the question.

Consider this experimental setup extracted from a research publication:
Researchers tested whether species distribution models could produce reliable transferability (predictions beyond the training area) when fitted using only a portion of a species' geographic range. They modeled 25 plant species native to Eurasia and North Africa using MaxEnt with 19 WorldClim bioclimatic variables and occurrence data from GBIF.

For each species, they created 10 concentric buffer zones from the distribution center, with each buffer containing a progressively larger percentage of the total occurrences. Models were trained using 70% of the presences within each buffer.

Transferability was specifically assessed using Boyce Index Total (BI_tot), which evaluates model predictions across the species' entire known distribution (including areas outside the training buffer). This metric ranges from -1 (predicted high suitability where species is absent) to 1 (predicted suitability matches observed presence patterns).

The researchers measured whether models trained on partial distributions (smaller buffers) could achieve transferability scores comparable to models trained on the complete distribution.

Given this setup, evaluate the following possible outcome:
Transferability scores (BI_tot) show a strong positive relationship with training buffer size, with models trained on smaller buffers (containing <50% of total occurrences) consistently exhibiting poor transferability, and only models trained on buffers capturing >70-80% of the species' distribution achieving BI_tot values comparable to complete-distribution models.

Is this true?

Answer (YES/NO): NO